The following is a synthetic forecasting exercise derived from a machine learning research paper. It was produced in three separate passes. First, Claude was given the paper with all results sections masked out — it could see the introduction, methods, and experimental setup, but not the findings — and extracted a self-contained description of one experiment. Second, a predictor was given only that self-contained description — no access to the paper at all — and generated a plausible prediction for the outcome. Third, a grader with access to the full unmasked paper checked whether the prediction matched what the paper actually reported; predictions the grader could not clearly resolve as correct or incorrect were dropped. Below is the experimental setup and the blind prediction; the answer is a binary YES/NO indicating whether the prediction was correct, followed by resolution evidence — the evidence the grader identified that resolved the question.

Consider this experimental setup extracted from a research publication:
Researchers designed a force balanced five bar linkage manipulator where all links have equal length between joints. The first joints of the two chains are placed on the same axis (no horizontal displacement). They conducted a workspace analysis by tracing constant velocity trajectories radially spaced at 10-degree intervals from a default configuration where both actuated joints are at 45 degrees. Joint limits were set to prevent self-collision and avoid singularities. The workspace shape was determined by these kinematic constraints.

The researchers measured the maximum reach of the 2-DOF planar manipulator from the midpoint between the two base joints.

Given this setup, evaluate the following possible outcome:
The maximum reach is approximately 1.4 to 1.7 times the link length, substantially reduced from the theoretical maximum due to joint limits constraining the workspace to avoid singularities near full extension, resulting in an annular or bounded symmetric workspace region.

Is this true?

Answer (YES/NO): NO